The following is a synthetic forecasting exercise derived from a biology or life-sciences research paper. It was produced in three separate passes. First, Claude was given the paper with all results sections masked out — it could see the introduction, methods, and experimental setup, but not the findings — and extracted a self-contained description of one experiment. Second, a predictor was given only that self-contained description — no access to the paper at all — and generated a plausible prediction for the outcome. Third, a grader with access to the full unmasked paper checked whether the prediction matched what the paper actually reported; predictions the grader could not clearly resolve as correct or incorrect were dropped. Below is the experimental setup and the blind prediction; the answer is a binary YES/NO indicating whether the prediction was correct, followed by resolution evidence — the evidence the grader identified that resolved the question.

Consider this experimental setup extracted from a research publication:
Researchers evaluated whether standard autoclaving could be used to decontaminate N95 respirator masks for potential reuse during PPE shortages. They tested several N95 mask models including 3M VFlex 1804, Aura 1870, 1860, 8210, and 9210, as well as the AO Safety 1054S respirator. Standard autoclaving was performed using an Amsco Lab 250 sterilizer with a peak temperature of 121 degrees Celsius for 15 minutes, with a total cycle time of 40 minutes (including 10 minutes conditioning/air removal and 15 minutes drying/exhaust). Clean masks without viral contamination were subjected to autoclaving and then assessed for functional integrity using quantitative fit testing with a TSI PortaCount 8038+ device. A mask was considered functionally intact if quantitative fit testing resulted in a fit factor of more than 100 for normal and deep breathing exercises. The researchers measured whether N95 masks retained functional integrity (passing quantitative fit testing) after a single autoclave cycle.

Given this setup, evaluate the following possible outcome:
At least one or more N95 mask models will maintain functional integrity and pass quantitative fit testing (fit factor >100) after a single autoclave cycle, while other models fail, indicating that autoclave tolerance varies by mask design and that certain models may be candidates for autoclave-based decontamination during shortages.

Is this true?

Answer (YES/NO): NO